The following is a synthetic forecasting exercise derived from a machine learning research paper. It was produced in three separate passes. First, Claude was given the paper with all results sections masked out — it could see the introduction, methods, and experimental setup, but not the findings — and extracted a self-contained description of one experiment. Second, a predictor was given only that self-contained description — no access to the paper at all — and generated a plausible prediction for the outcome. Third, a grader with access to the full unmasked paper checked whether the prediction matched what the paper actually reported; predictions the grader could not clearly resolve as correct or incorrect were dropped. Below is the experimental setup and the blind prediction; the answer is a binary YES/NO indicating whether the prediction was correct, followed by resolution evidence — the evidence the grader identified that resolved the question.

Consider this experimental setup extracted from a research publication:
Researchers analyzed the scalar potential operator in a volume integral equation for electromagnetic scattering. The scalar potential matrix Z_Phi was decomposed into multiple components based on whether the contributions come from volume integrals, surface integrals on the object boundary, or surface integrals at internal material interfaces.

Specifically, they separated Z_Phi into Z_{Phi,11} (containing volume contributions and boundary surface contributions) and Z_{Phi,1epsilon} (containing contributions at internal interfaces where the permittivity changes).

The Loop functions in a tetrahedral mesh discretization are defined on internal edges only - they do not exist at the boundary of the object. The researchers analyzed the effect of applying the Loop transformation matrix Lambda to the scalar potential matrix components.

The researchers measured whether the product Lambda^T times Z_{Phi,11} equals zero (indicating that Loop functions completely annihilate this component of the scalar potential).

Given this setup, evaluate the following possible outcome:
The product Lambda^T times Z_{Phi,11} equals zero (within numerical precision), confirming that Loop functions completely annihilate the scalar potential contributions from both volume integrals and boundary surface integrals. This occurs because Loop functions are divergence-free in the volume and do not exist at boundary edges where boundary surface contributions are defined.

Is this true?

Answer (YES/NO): YES